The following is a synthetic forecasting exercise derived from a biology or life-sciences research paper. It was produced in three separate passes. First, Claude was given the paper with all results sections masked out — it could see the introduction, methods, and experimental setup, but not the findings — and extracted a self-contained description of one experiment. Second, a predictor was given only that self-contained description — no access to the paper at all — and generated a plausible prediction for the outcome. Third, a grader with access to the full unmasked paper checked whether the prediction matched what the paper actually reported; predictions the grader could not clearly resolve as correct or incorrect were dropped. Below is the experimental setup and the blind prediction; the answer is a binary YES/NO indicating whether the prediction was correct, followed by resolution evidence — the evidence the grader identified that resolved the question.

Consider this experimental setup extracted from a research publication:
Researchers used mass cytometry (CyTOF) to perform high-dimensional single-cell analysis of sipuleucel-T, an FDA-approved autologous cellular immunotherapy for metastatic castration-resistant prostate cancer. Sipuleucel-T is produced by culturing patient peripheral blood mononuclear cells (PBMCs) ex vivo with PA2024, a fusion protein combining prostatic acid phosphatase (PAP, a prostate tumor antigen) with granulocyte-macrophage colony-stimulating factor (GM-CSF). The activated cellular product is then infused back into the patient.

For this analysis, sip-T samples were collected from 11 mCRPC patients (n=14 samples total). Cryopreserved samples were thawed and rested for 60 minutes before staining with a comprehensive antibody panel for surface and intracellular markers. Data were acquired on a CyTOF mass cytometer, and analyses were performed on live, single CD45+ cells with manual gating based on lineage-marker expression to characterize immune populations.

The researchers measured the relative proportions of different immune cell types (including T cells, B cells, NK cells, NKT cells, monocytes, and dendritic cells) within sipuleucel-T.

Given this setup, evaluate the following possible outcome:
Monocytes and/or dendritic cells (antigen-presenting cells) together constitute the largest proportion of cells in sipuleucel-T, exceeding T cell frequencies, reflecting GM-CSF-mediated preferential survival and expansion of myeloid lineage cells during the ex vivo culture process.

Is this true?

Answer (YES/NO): NO